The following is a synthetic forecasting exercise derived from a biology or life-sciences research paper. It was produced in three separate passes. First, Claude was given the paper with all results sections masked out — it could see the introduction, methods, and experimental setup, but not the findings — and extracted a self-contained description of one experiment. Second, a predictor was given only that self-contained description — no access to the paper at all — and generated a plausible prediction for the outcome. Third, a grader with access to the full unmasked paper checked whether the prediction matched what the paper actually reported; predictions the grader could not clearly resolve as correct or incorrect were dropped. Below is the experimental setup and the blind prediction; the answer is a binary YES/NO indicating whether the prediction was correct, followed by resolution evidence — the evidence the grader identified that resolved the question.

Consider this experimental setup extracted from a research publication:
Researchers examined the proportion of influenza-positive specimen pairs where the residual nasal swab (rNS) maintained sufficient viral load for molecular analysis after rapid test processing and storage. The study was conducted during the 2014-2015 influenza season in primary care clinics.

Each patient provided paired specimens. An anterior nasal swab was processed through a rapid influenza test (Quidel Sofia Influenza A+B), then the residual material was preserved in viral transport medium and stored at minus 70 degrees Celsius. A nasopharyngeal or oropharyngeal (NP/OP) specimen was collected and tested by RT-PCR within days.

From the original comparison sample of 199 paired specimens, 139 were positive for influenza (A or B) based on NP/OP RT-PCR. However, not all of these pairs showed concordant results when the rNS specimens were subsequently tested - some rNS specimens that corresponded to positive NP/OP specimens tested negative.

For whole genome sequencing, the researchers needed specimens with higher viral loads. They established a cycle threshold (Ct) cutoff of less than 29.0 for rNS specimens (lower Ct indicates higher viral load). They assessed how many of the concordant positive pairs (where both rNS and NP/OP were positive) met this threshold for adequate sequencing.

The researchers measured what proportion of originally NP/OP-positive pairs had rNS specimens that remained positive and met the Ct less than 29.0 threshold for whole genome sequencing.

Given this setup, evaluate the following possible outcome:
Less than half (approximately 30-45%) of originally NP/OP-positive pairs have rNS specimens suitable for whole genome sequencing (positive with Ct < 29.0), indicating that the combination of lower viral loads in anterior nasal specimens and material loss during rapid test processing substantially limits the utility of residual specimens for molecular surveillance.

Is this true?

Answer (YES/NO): NO